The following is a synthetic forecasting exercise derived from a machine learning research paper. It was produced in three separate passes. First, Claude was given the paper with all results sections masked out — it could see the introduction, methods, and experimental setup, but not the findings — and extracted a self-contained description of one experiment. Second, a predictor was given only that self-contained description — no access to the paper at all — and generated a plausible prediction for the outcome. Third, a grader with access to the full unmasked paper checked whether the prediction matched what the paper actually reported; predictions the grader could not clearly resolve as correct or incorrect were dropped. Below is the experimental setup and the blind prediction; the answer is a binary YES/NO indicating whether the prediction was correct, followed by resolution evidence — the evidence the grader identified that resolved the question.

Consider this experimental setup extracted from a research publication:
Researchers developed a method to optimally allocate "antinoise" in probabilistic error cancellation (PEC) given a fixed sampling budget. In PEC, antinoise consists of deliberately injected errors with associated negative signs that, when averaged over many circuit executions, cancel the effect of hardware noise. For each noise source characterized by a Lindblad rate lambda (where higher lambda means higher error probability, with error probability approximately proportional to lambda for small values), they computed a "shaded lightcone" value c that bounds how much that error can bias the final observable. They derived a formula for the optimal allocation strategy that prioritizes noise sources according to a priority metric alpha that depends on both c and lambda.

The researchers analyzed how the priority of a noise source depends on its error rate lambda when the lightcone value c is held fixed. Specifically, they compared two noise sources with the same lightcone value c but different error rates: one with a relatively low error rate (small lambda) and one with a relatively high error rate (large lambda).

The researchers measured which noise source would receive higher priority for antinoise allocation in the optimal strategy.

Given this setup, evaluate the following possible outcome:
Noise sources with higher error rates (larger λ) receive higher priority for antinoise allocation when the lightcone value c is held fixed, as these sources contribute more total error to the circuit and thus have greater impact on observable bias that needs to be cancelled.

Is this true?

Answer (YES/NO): NO